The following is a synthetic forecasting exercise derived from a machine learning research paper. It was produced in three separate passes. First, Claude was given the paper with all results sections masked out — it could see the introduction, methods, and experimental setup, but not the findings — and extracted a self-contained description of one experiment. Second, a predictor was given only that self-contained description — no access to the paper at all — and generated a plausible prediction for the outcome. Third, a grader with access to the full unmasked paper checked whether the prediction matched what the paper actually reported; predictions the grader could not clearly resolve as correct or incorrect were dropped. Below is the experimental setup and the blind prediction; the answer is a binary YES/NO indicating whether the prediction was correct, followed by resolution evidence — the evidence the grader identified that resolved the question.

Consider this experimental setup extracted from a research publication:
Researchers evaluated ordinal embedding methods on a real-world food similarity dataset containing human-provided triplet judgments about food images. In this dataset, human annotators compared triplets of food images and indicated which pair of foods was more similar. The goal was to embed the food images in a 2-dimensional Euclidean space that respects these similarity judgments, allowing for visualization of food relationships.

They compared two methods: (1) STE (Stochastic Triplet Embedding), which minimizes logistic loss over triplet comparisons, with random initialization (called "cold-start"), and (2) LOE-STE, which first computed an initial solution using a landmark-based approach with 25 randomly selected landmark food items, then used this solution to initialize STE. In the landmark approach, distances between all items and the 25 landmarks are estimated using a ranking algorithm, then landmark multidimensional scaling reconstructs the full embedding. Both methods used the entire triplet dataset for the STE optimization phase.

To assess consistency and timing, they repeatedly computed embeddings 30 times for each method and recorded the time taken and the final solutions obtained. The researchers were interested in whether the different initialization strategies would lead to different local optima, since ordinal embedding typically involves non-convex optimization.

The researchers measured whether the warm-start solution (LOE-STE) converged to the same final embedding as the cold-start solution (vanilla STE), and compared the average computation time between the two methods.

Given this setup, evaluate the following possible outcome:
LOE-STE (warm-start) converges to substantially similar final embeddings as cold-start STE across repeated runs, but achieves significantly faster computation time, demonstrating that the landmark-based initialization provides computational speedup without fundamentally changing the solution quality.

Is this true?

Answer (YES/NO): YES